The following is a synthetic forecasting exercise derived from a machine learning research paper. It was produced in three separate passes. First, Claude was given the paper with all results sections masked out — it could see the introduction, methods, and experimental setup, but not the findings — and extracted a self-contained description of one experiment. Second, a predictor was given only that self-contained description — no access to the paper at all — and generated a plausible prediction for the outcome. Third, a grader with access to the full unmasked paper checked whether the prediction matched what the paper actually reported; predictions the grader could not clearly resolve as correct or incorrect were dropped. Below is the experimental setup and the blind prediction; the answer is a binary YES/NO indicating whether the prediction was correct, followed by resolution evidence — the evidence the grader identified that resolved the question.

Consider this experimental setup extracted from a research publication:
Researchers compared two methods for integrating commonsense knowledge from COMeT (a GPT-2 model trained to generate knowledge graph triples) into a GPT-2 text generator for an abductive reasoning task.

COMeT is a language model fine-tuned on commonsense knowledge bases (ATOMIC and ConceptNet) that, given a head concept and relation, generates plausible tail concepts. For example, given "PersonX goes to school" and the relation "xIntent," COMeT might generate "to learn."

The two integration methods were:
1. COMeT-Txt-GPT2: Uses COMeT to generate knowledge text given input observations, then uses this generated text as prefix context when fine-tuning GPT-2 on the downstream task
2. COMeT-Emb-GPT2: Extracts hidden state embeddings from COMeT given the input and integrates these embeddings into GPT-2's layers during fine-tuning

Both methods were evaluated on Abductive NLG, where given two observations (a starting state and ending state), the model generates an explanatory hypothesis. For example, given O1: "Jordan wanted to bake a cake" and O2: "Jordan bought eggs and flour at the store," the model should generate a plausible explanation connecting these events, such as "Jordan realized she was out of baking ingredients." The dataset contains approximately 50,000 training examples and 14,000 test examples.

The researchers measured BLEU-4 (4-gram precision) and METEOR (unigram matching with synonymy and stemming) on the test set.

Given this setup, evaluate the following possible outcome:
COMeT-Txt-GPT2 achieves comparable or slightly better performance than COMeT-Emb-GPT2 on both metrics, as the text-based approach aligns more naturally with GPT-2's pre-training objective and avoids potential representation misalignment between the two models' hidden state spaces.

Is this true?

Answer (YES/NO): NO